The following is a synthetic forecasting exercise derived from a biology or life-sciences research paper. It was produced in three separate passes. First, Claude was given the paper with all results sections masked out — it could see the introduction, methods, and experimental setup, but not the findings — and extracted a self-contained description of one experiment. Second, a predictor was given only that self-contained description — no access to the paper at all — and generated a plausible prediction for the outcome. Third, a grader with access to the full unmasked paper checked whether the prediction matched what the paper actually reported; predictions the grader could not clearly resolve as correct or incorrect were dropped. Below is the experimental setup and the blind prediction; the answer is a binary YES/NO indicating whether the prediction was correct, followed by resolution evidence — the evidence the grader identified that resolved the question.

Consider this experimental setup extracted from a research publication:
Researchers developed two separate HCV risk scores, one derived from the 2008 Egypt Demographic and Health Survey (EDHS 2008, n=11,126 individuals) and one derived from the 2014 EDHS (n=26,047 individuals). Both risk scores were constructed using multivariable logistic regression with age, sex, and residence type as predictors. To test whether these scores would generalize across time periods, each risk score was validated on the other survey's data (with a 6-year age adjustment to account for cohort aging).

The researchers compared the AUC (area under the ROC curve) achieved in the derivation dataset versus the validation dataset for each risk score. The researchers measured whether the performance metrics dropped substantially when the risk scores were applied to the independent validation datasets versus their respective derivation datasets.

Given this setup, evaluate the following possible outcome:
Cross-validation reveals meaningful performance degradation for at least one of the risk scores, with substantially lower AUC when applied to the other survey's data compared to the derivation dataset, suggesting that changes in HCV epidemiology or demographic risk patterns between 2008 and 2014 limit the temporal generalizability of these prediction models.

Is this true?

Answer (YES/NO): NO